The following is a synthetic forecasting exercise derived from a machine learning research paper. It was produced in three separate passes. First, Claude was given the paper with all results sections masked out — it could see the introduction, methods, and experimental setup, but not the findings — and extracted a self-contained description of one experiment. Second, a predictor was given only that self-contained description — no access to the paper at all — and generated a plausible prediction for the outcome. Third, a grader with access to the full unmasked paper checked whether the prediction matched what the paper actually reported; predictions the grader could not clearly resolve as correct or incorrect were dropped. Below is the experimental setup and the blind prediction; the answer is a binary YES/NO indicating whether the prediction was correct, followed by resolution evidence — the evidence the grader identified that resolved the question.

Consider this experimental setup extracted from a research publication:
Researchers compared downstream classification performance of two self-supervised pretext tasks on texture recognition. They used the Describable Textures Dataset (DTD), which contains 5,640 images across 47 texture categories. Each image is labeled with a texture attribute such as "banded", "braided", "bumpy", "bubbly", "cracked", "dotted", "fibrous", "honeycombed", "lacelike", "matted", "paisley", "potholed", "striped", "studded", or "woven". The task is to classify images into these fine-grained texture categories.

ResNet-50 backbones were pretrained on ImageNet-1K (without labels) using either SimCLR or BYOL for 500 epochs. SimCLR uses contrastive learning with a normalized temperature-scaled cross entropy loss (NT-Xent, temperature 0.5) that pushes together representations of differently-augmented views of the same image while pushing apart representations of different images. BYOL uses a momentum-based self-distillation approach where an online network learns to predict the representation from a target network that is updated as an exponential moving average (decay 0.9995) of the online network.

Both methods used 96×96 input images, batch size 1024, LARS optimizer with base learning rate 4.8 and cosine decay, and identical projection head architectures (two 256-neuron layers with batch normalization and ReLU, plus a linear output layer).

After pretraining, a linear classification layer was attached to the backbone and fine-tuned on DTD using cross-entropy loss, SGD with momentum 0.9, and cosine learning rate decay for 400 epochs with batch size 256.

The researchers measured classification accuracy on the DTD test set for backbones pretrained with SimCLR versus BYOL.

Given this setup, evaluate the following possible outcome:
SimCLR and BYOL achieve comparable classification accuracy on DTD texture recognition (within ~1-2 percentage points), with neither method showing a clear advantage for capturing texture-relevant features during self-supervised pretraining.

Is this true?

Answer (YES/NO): YES